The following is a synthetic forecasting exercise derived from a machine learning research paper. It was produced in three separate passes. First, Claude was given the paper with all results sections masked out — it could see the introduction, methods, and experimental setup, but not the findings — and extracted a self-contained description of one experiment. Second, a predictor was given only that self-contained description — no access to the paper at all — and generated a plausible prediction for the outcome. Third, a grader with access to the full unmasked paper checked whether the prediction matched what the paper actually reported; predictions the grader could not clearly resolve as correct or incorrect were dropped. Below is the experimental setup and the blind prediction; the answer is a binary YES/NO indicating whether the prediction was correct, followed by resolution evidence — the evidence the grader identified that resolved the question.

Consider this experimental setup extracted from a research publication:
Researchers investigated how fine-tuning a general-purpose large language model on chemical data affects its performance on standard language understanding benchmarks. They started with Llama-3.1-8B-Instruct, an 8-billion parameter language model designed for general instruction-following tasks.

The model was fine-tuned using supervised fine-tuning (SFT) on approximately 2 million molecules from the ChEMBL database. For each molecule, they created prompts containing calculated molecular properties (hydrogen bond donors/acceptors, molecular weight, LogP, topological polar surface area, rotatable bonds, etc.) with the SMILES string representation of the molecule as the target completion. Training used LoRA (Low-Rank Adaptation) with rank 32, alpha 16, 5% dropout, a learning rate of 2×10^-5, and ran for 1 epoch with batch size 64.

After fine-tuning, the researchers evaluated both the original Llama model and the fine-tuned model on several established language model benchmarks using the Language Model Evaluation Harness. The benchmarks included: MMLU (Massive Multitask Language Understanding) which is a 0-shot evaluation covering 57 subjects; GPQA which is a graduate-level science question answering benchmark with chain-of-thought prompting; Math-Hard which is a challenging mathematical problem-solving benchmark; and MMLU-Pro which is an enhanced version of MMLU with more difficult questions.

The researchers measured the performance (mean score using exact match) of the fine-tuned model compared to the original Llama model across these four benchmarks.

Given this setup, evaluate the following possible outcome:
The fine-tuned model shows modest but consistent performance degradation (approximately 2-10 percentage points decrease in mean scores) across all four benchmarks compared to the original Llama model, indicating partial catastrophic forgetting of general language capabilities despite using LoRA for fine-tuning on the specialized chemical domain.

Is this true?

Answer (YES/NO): NO